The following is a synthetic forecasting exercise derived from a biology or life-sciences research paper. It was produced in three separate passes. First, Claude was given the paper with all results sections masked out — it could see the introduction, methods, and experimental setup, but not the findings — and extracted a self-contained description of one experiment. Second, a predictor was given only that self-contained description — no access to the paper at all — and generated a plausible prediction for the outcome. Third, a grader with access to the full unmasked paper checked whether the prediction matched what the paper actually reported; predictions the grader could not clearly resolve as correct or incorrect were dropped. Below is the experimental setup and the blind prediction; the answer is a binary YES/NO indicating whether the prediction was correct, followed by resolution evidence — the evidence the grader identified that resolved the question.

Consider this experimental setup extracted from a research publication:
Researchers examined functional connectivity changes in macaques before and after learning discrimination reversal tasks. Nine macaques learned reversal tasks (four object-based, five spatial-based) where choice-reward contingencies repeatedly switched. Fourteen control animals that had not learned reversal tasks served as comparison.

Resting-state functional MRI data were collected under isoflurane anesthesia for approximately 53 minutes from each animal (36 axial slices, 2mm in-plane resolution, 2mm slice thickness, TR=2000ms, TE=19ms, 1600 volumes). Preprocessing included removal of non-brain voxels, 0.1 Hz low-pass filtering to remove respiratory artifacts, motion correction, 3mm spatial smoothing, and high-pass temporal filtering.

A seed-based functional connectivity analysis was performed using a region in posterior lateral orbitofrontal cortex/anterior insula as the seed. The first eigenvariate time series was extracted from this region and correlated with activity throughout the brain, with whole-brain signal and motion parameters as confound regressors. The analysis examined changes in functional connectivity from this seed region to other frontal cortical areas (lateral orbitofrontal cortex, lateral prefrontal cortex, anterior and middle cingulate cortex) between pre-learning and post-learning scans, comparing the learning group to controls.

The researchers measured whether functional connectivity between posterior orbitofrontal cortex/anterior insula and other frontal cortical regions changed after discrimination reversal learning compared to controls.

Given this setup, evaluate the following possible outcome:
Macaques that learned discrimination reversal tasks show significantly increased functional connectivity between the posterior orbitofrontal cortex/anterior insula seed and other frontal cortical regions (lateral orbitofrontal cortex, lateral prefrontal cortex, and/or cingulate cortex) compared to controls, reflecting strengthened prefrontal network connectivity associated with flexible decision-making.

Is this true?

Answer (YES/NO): YES